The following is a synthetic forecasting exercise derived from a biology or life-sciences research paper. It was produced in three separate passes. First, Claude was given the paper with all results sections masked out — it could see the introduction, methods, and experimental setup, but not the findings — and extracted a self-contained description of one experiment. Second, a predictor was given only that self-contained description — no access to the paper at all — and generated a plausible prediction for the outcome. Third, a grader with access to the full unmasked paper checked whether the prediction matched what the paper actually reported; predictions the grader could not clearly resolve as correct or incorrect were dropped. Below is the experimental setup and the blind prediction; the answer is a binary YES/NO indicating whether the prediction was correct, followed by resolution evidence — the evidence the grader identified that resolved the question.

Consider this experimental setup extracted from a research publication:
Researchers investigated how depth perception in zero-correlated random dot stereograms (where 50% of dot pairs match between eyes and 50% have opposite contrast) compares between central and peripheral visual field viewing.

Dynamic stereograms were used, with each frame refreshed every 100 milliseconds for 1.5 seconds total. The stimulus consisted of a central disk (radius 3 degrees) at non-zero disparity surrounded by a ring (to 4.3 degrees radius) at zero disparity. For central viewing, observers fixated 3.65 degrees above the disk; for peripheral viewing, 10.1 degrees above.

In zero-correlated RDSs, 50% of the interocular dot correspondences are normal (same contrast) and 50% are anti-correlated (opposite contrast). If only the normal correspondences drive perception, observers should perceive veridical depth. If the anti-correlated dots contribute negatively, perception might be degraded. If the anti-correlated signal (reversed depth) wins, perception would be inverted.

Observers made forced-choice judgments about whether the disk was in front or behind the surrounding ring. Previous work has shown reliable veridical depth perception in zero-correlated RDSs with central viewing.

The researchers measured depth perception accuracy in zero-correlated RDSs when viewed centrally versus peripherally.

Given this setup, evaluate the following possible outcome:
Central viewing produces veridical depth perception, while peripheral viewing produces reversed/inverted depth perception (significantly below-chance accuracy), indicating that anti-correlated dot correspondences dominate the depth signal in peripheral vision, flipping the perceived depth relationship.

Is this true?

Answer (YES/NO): NO